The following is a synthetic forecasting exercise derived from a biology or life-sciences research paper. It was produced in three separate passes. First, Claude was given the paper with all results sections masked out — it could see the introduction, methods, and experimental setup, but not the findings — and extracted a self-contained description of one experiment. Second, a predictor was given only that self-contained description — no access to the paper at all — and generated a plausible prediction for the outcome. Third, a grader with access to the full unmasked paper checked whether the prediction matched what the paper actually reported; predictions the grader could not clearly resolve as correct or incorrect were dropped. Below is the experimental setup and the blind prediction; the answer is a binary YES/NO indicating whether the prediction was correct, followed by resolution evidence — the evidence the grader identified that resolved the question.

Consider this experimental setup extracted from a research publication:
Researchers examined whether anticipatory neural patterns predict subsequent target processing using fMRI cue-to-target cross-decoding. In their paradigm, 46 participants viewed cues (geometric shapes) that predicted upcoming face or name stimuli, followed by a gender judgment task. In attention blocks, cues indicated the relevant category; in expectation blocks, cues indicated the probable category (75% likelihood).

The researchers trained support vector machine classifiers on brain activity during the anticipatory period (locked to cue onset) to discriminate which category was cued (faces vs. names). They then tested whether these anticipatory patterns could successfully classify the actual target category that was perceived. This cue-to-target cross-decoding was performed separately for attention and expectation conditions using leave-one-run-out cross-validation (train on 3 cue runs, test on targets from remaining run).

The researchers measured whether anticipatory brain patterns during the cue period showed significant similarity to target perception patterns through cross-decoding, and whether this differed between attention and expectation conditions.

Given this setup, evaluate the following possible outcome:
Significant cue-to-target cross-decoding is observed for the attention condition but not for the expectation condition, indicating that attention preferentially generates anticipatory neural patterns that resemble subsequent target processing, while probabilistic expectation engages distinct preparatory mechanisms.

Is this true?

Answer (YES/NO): NO